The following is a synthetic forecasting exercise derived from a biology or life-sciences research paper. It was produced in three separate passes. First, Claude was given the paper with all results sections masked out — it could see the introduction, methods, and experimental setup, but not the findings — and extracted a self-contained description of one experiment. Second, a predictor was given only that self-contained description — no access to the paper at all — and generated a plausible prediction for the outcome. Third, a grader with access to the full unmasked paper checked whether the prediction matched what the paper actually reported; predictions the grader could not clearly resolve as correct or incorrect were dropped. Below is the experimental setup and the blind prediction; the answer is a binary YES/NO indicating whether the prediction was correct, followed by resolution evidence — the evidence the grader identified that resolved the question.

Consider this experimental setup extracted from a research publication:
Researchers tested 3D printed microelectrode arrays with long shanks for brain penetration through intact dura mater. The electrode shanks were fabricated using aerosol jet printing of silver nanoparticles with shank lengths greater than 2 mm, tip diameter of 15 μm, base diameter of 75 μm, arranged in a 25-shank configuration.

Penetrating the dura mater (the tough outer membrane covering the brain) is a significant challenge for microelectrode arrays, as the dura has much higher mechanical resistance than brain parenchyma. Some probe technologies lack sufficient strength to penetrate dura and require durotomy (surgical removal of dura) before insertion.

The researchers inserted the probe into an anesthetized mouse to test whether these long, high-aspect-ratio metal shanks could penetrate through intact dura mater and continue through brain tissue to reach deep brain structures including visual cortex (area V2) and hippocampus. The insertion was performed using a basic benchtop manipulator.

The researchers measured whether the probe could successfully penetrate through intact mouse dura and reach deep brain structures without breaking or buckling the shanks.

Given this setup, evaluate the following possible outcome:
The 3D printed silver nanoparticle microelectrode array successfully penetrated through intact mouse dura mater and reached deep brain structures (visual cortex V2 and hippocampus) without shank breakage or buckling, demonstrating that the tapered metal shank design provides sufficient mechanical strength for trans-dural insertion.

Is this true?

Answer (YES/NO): YES